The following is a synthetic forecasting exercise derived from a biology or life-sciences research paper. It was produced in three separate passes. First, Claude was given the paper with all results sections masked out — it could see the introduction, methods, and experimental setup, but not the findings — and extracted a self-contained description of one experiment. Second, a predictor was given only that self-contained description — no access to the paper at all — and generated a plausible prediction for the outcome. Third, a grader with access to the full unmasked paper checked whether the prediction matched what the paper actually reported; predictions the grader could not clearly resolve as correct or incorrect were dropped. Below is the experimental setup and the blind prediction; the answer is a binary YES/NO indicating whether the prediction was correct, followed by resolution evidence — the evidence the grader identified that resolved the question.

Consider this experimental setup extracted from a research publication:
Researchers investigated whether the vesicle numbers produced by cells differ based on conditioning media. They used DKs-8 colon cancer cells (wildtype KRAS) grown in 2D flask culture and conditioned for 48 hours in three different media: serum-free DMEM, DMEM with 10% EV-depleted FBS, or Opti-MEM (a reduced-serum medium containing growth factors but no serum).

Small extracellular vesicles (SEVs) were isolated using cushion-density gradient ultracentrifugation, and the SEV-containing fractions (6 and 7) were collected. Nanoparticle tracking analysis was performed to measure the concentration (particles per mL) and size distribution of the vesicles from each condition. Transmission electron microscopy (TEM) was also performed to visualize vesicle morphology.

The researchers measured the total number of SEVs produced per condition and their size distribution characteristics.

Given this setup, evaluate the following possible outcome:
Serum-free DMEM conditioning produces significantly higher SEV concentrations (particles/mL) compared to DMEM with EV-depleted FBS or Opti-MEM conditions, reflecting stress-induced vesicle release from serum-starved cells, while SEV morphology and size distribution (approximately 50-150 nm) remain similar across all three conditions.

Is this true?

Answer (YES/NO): NO